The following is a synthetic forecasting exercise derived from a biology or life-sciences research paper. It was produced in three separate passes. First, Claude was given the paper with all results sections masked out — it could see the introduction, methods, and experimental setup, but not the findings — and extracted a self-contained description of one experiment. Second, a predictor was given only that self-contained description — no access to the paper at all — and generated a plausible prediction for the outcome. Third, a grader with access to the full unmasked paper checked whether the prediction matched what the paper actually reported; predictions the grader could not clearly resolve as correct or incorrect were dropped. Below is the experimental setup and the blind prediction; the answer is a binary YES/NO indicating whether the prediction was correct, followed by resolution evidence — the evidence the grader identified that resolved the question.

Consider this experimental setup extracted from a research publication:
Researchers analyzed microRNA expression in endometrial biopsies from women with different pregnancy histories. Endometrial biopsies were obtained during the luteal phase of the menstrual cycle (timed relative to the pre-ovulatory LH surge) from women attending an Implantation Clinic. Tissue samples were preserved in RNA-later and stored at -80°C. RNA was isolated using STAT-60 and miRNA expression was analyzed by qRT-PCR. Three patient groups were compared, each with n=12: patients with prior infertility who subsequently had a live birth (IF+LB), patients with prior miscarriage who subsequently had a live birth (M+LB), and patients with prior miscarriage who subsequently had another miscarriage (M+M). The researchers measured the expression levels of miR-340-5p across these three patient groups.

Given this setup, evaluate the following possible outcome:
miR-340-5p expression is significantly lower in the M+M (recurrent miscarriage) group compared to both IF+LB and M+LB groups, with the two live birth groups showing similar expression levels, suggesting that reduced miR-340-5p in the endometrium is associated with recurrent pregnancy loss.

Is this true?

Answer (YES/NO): NO